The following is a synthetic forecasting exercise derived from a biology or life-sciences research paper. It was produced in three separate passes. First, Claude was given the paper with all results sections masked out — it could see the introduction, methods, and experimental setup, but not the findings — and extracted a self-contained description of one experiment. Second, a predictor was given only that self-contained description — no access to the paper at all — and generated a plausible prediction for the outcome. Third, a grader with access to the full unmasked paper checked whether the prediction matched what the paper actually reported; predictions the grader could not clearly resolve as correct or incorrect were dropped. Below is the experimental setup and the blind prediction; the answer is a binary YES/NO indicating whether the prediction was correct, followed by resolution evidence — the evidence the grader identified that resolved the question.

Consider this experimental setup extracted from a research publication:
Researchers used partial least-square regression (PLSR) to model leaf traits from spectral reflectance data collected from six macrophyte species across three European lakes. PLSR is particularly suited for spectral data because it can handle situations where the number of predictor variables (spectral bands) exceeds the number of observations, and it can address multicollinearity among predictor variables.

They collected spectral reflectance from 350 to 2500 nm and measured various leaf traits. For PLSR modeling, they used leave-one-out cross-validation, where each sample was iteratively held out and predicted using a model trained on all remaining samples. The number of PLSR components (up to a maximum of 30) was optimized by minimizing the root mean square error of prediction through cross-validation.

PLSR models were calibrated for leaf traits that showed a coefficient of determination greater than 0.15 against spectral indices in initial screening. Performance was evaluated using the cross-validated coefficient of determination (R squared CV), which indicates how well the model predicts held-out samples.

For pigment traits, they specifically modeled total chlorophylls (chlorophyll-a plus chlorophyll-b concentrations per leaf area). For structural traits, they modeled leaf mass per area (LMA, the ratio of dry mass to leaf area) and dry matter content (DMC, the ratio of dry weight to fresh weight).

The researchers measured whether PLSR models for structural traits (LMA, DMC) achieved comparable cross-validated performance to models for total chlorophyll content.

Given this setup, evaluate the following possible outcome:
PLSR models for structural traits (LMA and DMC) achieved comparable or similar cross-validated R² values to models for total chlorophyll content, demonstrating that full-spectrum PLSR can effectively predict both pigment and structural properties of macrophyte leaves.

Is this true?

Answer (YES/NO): NO